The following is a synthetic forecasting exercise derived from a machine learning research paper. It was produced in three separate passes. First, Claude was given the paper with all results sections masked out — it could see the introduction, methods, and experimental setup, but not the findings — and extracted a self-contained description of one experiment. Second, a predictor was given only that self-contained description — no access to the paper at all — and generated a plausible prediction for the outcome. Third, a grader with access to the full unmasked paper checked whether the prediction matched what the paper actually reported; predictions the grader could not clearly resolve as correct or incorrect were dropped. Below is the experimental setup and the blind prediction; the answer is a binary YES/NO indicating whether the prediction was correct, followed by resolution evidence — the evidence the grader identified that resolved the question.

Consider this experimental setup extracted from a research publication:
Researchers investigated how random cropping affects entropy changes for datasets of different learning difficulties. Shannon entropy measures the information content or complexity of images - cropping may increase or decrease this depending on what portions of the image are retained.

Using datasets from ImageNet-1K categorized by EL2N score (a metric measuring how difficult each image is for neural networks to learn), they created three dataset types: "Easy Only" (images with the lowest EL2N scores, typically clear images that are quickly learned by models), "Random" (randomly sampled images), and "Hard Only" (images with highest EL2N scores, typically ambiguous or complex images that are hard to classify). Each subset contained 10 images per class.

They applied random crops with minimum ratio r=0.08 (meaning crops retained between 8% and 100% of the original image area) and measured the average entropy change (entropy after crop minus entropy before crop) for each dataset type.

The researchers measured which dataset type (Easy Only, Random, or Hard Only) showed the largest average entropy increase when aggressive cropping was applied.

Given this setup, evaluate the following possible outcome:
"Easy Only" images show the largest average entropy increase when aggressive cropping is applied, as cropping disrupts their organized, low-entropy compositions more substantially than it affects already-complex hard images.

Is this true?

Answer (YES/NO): NO